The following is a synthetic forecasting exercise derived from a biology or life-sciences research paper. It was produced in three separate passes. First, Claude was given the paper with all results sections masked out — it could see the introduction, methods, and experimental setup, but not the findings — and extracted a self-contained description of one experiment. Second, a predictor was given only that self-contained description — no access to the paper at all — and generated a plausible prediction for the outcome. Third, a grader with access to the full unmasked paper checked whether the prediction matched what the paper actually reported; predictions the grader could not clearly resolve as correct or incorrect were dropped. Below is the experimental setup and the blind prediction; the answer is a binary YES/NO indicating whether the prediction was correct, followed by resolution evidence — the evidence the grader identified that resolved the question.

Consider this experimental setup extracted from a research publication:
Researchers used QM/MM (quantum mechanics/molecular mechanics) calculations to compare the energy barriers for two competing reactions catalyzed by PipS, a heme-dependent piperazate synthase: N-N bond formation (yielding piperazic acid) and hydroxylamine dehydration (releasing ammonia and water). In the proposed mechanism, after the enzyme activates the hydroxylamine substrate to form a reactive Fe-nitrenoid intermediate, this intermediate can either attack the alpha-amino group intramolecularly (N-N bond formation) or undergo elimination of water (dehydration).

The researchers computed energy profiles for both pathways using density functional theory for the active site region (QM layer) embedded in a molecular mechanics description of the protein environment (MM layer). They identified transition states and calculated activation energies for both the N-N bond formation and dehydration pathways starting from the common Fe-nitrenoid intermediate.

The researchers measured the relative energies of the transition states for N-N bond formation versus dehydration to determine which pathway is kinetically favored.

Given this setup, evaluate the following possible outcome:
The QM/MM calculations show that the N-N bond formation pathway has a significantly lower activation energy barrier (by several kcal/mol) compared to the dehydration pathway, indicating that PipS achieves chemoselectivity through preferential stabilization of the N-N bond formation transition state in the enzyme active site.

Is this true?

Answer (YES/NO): YES